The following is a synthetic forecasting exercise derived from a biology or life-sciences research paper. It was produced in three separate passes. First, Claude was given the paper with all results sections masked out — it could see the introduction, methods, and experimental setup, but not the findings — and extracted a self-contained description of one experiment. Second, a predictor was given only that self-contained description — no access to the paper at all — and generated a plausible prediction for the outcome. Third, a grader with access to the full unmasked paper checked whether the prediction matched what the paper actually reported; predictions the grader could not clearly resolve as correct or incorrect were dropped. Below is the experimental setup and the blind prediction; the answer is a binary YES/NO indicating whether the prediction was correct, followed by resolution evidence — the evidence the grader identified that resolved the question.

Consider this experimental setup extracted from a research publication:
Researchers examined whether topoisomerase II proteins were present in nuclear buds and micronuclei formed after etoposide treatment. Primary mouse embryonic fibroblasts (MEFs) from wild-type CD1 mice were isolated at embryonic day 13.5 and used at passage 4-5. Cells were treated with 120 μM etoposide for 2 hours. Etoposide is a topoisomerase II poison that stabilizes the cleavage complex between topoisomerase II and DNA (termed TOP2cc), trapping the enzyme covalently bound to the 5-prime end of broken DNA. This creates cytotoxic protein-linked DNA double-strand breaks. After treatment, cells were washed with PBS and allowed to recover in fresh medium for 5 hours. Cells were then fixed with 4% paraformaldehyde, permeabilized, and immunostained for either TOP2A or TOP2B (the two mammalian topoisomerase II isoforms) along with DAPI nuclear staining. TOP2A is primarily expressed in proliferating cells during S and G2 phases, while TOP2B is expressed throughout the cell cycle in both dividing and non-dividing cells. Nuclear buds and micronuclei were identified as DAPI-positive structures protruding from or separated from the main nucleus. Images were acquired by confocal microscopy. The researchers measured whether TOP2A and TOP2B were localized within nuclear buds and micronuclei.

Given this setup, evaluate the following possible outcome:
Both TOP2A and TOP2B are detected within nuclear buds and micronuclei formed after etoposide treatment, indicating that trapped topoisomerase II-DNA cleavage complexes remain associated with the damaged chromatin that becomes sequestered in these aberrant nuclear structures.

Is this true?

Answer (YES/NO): YES